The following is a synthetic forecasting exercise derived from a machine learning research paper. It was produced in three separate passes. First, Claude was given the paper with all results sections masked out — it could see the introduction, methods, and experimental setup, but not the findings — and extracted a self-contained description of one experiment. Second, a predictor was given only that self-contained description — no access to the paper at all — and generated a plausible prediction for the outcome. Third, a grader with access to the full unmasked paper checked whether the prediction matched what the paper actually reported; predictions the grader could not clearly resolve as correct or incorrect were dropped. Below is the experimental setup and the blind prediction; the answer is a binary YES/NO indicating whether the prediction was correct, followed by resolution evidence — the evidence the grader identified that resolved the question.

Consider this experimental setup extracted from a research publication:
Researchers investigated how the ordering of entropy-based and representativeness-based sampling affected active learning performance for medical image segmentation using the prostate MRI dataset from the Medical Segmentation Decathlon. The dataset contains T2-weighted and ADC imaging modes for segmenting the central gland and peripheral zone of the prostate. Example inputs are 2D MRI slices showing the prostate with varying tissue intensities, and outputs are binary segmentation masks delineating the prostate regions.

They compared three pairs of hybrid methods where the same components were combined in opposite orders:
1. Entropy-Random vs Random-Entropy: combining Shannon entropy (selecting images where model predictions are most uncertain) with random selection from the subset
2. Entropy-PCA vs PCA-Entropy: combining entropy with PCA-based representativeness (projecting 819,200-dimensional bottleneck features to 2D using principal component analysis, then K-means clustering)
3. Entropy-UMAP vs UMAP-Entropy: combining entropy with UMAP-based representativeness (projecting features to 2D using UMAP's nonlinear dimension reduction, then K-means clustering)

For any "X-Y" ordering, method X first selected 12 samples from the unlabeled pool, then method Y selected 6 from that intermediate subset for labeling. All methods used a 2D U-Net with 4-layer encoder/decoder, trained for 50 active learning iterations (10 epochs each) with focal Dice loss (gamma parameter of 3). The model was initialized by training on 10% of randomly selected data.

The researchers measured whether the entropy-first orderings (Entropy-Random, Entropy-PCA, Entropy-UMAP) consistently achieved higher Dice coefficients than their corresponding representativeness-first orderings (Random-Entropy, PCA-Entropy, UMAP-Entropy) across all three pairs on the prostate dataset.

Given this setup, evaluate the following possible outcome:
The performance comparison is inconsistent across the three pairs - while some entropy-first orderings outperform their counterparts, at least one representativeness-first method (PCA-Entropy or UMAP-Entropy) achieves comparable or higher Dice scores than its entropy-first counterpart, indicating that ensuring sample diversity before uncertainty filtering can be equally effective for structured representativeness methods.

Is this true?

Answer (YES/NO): YES